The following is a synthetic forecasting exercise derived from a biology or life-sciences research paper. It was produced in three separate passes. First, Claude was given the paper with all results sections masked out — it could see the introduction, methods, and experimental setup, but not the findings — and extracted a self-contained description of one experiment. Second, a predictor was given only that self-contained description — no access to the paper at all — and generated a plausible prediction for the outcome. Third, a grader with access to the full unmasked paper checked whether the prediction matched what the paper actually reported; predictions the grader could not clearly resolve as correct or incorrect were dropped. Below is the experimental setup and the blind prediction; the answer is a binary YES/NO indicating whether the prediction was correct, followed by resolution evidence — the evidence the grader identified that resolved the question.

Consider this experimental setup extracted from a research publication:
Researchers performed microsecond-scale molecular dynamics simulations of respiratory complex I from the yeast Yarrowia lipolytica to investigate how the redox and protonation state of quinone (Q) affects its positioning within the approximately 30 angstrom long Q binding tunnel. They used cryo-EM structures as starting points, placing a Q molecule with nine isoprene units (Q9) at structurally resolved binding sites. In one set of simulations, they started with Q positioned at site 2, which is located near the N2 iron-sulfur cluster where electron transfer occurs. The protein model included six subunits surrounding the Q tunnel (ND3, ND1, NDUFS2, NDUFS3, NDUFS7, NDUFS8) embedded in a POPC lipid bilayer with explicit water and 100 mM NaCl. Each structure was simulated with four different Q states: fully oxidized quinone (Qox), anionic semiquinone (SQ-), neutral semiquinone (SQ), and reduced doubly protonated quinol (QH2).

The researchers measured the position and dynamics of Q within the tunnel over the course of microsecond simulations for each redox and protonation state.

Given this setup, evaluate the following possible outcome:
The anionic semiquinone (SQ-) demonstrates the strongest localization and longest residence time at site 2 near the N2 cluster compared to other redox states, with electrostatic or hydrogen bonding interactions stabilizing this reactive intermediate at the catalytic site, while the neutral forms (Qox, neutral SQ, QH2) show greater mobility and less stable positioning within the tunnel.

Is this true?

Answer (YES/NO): NO